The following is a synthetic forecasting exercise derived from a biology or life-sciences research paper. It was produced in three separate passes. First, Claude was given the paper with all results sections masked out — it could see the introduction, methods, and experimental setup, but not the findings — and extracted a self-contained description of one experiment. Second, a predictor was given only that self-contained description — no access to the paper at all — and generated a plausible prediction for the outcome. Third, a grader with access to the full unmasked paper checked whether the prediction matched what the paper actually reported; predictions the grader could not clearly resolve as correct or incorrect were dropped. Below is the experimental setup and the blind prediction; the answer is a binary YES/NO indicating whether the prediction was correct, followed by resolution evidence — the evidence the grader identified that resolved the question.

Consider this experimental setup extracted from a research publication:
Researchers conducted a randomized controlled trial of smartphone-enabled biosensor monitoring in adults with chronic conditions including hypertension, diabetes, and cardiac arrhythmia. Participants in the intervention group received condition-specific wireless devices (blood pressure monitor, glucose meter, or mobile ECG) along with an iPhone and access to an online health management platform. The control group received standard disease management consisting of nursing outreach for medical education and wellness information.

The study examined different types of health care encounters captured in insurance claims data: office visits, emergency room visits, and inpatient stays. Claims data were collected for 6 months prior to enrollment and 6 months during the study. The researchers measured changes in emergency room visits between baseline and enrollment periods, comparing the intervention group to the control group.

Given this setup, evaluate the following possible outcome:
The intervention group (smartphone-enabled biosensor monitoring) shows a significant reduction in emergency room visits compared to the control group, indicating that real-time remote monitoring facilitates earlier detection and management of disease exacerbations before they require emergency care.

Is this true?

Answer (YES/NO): NO